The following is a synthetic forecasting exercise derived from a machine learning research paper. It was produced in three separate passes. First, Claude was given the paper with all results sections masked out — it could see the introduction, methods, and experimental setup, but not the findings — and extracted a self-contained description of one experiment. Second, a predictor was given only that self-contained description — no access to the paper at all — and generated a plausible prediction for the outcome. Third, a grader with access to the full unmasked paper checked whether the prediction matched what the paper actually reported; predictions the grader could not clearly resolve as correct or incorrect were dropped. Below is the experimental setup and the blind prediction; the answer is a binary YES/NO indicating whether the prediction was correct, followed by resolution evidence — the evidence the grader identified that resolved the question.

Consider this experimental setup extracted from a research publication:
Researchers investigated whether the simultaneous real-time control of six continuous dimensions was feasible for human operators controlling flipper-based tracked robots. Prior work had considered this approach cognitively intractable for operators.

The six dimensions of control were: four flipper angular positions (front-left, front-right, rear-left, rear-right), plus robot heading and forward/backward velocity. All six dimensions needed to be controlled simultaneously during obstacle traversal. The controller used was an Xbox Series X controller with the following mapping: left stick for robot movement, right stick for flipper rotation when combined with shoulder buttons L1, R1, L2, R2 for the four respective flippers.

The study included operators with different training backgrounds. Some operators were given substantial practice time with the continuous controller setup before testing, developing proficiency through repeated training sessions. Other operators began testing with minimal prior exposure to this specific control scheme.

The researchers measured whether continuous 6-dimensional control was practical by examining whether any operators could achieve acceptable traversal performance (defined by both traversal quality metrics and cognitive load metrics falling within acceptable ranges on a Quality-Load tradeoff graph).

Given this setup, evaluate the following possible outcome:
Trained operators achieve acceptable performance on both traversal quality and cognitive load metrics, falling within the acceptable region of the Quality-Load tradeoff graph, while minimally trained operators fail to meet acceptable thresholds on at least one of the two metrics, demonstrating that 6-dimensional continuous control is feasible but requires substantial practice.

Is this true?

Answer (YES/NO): YES